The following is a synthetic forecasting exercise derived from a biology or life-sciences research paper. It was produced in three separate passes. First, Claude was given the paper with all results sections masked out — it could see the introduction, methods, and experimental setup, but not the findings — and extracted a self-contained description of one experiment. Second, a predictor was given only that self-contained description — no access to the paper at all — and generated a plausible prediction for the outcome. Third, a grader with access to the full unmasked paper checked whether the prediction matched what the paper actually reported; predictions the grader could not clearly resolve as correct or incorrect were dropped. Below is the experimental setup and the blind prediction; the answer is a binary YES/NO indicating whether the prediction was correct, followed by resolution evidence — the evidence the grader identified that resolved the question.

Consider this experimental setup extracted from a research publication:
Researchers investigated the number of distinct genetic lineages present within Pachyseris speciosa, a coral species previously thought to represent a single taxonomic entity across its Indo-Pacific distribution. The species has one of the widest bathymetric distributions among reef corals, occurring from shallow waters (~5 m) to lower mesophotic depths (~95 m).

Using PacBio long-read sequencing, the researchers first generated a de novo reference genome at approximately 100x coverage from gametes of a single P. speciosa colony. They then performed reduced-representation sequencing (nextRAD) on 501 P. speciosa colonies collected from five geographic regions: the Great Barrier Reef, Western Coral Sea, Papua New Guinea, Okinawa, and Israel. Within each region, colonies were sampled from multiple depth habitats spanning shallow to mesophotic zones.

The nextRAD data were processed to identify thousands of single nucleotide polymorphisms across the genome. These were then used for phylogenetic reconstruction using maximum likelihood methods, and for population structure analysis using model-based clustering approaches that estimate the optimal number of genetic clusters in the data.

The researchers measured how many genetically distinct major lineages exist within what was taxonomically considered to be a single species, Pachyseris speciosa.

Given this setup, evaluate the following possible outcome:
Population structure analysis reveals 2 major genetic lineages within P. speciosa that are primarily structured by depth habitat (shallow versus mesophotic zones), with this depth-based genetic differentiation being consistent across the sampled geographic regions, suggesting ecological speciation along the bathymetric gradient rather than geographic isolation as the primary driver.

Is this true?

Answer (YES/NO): NO